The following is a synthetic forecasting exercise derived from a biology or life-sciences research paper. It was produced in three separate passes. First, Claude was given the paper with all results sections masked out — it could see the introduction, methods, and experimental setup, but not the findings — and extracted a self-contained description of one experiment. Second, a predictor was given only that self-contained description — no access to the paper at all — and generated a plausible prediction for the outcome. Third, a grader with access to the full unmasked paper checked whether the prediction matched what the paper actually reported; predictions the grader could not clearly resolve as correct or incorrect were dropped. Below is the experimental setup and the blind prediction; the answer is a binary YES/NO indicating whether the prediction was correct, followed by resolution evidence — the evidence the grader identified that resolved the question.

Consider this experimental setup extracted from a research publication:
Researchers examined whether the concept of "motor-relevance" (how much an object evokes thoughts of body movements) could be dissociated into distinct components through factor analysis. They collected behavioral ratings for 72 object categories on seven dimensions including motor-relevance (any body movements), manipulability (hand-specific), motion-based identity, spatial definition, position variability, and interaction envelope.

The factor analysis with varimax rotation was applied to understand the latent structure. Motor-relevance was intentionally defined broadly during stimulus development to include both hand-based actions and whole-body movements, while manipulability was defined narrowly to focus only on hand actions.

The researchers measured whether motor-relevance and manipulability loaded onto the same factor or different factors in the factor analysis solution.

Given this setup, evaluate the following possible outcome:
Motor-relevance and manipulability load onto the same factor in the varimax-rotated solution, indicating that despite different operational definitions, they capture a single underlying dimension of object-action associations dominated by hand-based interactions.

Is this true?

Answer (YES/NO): NO